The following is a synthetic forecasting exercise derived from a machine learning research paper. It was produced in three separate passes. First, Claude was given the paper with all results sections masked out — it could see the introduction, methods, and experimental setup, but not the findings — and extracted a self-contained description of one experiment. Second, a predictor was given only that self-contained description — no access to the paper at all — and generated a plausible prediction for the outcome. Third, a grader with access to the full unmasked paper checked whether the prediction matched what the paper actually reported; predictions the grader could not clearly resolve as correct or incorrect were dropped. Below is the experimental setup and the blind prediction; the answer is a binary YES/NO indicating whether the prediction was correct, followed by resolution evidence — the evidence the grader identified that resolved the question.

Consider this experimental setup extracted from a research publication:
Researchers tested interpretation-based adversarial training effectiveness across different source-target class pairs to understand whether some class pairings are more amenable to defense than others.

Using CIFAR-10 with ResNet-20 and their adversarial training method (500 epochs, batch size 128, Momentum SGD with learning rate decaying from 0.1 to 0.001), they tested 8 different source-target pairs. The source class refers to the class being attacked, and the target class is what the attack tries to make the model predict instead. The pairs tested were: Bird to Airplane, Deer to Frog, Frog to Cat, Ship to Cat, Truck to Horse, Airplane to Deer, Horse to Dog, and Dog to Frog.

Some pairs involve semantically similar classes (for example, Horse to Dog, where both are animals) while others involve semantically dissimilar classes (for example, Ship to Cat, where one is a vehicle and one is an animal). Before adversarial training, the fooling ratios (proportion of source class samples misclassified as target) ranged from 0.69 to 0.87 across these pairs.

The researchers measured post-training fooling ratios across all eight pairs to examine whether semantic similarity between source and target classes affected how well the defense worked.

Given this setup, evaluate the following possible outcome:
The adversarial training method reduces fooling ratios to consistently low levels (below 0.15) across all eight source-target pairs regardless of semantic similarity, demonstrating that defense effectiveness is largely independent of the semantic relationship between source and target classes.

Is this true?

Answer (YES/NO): NO